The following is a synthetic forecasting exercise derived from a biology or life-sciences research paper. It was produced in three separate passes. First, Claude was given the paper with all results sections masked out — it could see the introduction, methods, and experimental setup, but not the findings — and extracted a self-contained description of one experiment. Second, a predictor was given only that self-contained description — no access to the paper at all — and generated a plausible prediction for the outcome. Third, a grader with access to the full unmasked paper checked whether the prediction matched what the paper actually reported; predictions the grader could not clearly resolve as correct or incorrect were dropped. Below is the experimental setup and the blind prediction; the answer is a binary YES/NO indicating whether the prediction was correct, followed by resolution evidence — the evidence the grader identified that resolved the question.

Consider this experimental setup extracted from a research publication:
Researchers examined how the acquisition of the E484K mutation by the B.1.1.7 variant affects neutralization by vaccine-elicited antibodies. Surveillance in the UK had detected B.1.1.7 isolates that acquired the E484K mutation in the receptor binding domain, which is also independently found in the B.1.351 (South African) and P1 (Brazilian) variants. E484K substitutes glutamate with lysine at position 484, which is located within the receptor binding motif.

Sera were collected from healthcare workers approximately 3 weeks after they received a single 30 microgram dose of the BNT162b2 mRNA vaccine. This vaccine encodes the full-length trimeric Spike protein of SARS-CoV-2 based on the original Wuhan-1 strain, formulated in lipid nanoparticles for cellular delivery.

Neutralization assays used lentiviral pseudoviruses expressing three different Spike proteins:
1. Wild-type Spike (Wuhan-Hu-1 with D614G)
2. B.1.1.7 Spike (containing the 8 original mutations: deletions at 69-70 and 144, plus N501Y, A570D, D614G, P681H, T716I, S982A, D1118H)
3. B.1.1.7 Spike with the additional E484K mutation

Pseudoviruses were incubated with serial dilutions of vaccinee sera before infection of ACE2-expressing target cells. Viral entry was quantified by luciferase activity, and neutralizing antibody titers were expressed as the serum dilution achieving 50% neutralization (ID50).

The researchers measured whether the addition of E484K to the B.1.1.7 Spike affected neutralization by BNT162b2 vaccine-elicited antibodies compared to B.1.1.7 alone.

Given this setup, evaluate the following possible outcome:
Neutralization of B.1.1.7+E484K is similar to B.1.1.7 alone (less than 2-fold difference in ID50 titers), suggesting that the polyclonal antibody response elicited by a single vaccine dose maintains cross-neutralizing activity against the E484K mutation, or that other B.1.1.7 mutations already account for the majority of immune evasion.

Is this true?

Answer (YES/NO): NO